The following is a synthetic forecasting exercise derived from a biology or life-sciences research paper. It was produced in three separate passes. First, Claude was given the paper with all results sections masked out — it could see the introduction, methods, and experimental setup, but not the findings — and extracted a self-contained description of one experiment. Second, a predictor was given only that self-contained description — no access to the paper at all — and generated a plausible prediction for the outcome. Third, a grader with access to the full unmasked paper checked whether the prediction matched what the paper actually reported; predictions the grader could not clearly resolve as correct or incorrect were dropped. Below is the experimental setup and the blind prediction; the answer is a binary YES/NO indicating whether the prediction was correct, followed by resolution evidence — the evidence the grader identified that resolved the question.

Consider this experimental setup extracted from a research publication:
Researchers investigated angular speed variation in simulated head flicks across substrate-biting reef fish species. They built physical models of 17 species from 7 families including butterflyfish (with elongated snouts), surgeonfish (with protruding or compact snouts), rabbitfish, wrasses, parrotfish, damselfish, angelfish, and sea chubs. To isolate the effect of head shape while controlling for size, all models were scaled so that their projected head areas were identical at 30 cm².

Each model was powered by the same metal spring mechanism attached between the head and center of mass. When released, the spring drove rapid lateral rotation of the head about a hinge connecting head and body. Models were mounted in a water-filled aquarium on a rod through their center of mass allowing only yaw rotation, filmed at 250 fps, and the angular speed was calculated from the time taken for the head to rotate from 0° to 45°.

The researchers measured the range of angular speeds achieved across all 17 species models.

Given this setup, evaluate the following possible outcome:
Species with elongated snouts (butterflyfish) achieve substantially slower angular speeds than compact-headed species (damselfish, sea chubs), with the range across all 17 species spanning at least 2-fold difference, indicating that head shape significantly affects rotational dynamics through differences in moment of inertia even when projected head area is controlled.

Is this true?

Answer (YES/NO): NO